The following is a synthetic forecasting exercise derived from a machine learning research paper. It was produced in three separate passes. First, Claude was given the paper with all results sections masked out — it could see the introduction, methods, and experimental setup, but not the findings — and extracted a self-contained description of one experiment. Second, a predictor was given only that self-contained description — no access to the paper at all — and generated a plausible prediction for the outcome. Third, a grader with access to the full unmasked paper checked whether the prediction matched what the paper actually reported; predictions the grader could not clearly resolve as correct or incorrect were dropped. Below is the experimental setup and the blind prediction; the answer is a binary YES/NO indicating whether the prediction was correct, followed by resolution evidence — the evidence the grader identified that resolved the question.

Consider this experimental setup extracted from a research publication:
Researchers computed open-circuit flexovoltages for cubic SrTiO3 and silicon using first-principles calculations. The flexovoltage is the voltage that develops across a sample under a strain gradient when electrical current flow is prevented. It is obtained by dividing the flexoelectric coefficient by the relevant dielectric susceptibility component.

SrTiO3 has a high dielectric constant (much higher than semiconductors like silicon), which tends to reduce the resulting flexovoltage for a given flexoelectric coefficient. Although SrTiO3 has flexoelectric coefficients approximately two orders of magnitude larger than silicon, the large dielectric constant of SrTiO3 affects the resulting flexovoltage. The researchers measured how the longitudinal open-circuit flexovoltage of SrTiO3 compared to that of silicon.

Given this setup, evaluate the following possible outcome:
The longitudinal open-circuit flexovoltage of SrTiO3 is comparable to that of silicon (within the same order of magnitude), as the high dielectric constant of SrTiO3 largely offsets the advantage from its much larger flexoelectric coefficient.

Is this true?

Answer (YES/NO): YES